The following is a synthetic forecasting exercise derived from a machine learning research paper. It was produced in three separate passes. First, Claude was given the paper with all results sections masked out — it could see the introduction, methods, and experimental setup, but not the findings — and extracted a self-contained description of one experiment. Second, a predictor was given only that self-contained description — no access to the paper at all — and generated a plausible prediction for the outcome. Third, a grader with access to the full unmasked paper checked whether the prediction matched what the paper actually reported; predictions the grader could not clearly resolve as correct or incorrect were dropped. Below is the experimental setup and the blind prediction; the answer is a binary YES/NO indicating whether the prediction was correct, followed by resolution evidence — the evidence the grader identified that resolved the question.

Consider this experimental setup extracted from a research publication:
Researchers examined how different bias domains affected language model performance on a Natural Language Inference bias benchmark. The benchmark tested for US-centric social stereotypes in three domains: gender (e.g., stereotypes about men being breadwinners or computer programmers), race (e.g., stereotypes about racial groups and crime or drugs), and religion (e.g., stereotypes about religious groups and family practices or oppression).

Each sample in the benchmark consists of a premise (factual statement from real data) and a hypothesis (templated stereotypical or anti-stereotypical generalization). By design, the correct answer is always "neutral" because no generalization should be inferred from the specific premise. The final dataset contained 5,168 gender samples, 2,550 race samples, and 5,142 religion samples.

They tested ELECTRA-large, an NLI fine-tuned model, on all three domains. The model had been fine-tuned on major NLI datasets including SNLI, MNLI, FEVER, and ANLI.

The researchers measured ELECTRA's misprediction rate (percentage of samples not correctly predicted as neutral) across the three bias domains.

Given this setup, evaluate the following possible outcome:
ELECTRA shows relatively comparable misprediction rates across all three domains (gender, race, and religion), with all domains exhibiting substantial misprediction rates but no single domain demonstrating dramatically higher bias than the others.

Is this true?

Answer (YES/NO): NO